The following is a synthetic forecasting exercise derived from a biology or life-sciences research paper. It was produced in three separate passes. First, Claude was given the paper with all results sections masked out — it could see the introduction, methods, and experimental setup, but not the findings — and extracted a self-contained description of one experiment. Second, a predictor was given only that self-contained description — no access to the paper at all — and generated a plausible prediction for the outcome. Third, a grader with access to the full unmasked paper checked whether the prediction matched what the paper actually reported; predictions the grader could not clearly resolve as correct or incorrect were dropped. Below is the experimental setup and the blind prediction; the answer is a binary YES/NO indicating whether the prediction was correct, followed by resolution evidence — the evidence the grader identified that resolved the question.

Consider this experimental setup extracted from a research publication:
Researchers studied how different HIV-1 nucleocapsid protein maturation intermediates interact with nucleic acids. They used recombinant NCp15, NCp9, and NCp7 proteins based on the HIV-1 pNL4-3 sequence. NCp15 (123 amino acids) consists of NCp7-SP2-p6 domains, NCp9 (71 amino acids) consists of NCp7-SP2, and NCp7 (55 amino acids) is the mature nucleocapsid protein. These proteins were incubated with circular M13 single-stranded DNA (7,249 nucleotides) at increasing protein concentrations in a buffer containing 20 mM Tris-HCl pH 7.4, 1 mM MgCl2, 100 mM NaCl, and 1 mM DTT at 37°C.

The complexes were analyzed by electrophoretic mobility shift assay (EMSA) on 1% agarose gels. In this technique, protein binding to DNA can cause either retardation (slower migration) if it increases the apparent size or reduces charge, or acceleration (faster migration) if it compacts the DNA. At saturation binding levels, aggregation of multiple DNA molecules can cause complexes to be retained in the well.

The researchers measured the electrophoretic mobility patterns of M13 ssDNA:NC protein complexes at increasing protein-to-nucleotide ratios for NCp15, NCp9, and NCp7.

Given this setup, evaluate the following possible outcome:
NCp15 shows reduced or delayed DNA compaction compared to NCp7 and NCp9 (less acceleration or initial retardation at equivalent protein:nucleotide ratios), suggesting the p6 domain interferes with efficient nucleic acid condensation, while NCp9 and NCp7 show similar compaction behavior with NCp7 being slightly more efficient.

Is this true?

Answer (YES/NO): NO